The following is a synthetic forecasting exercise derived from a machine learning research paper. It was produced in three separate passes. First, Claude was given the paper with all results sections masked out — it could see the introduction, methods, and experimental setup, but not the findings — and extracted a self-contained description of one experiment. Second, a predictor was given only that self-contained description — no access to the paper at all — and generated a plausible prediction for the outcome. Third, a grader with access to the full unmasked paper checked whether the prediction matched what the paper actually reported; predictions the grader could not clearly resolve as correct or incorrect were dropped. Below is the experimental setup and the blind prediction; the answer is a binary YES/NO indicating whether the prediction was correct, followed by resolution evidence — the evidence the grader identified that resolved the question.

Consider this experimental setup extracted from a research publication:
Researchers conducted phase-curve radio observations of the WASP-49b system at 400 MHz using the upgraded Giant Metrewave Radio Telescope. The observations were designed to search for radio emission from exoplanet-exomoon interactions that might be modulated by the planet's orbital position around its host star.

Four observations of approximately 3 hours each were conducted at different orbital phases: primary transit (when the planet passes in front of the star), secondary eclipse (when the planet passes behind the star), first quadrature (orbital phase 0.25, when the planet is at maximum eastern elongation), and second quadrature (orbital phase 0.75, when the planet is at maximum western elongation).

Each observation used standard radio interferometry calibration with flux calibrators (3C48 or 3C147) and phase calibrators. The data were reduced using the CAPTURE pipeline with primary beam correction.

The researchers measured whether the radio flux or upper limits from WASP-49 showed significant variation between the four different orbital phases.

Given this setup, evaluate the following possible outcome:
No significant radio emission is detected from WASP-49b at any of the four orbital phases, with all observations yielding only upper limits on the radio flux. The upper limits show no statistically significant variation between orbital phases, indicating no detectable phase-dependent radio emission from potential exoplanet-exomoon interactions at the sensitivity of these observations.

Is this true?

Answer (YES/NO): YES